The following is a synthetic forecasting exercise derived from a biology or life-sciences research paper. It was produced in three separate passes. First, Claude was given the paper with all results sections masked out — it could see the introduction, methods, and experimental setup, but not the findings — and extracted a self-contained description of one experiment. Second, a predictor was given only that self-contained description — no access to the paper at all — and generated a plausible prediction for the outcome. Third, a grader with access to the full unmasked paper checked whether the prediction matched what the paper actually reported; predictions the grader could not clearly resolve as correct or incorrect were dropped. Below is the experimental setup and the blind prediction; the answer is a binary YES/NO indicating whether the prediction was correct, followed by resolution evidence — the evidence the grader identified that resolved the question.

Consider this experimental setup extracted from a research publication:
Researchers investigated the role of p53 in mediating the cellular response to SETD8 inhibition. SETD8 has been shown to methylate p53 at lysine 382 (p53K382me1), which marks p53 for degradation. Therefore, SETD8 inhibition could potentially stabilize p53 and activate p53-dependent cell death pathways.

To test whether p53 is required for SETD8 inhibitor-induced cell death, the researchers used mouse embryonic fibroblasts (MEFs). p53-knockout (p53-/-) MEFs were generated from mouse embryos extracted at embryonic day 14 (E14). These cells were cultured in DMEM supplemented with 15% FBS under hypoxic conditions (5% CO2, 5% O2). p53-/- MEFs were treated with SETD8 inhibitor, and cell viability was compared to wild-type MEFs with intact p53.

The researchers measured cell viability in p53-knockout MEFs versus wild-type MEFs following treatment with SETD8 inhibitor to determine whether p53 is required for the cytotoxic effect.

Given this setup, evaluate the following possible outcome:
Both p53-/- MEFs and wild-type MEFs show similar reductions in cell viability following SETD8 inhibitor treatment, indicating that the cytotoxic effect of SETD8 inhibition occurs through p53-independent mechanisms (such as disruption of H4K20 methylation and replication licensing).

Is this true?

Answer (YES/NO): YES